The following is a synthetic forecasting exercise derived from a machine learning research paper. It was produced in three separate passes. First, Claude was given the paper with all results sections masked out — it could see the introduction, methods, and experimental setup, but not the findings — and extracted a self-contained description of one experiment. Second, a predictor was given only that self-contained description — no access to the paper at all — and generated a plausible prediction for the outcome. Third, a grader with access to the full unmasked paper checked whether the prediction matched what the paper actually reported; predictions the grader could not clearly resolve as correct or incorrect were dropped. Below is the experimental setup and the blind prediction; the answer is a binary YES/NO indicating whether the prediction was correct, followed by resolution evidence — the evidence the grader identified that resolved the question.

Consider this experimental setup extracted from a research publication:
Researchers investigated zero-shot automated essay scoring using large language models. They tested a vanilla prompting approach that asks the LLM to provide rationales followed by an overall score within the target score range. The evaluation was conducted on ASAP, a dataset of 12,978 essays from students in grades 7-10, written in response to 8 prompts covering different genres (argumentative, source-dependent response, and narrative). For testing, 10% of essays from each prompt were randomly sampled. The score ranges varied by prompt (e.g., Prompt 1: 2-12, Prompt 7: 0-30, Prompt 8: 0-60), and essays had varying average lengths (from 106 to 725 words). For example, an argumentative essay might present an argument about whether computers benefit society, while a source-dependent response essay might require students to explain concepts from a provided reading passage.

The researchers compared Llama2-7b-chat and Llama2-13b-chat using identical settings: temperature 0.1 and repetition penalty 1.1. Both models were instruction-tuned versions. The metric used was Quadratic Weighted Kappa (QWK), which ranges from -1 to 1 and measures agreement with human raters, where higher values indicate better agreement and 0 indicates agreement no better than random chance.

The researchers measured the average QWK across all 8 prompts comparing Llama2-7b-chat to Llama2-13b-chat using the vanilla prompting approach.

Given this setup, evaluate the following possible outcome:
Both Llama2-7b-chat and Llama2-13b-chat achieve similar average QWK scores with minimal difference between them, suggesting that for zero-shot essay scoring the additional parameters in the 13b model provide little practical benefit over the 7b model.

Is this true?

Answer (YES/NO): YES